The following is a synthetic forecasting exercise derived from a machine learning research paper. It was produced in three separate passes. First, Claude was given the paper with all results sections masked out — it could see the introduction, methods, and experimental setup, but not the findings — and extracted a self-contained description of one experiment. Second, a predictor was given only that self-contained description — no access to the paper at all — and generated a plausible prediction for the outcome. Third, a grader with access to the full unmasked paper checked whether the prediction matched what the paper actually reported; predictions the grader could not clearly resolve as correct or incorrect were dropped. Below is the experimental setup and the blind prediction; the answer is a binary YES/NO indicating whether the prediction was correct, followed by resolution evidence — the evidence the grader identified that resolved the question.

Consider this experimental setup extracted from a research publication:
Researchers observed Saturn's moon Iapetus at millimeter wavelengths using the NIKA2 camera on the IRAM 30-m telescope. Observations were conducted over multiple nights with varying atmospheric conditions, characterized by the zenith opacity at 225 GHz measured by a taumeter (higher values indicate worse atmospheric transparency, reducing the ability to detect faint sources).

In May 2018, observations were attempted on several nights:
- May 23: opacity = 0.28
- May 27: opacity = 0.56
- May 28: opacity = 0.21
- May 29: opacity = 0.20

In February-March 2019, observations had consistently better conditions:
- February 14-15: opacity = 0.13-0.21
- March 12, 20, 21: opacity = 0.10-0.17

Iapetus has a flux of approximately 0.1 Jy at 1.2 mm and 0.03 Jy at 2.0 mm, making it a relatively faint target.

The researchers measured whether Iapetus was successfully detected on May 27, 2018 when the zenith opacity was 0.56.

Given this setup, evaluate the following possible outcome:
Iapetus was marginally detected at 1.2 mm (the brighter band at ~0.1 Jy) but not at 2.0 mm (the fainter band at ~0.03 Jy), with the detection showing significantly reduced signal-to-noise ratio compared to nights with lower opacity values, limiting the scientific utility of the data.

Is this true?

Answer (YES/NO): NO